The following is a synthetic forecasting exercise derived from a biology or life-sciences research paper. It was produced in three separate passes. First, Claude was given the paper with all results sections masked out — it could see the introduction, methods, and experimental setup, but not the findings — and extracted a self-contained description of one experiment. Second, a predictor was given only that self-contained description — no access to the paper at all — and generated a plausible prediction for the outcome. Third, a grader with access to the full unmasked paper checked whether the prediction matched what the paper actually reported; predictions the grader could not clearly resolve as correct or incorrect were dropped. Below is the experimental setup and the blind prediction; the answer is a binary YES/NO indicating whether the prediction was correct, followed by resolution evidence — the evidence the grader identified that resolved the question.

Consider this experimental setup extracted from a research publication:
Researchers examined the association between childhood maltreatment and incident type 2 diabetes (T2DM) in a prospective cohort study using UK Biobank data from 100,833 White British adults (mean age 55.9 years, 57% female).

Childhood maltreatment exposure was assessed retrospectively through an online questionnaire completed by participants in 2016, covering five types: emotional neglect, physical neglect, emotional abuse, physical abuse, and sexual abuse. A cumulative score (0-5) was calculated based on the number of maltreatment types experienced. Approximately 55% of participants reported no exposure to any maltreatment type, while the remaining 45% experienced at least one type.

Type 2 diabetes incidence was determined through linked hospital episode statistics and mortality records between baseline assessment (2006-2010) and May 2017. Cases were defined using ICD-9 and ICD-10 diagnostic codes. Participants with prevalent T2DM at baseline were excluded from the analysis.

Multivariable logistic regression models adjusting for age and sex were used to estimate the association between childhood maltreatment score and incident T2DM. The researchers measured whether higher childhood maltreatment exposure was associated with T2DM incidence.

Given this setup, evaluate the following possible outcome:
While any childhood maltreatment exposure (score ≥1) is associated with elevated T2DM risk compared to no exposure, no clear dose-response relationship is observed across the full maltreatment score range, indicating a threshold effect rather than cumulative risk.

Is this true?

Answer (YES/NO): NO